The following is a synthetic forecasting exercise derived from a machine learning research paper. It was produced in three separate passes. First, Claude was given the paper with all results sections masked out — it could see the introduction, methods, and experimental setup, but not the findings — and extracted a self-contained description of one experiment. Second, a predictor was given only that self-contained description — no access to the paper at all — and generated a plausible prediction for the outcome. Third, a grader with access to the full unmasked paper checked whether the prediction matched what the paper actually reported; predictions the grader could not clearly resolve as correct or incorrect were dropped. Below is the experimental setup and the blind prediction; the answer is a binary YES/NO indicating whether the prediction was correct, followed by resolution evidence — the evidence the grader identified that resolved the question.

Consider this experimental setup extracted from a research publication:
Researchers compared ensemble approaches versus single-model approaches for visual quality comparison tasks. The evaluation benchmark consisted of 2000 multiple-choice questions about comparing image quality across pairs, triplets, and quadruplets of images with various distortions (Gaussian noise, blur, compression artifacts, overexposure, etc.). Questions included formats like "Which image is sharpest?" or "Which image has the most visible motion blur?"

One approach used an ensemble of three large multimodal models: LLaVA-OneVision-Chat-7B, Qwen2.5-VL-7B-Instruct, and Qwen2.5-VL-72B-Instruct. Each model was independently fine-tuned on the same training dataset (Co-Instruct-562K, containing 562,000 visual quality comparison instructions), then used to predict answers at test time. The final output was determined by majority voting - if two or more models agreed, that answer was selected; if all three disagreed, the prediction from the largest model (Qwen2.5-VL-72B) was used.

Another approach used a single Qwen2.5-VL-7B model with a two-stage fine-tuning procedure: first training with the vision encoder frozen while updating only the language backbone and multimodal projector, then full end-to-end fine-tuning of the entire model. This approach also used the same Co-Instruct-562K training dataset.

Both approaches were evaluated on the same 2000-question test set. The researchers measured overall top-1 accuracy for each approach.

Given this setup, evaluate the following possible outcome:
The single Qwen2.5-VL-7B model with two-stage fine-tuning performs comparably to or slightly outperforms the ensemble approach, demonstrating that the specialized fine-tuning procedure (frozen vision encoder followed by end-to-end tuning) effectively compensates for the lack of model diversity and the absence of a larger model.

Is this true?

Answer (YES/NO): YES